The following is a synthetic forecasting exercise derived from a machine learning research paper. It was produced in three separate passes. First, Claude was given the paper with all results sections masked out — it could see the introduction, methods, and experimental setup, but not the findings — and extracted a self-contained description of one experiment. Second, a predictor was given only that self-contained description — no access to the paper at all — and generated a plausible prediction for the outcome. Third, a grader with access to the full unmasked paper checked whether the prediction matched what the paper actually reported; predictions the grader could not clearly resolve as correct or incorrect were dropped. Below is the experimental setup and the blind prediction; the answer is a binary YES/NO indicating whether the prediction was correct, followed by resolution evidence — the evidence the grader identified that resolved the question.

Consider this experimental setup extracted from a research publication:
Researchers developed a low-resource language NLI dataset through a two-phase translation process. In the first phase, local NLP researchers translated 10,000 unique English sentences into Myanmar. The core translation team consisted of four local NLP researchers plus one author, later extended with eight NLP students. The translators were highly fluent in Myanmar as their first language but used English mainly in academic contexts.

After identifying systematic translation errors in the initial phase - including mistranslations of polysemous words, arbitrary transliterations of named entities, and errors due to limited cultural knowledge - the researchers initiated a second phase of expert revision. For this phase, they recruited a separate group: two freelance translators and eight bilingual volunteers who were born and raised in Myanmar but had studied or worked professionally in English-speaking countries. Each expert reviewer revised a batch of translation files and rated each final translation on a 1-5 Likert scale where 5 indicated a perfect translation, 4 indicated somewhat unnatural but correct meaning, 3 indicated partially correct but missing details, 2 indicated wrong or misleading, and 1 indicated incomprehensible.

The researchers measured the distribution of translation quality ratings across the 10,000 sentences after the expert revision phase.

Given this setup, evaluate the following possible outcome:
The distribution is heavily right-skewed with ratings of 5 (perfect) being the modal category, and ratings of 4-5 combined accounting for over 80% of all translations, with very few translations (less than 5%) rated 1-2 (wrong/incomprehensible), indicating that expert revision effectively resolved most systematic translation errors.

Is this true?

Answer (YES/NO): YES